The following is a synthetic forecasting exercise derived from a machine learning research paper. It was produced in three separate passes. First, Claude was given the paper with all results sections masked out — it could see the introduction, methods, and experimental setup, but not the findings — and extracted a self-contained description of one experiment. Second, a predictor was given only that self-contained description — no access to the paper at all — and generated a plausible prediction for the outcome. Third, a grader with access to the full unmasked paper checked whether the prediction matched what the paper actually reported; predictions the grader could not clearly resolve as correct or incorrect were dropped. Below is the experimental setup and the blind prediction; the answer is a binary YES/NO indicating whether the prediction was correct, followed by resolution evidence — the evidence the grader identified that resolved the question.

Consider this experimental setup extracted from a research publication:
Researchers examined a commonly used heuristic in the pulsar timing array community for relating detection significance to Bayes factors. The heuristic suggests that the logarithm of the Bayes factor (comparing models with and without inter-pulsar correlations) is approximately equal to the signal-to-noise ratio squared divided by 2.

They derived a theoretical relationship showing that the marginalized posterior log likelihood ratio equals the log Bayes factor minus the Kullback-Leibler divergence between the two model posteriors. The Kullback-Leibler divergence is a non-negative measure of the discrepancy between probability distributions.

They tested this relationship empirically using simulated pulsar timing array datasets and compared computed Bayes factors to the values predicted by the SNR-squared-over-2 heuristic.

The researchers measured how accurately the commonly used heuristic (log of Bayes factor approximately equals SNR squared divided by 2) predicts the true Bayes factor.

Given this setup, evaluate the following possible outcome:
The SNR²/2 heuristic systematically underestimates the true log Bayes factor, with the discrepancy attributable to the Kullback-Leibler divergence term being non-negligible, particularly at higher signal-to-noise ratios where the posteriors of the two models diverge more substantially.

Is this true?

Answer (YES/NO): NO